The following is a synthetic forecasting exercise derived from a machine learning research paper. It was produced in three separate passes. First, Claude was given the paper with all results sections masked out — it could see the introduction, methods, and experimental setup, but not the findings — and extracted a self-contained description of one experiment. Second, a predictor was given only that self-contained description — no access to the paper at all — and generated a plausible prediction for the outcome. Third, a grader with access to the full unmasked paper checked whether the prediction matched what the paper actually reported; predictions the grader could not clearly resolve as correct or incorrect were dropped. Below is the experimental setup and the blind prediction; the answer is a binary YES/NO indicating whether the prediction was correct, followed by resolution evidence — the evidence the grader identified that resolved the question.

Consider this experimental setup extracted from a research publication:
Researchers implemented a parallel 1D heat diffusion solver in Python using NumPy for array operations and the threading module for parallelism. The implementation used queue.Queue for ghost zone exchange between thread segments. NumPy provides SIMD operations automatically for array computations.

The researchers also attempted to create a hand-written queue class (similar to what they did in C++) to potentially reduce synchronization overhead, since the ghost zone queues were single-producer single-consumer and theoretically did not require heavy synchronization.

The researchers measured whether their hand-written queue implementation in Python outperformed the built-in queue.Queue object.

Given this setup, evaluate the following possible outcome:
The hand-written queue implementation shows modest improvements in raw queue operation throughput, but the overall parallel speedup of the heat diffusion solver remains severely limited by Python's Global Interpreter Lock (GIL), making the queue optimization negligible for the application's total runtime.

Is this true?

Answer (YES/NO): NO